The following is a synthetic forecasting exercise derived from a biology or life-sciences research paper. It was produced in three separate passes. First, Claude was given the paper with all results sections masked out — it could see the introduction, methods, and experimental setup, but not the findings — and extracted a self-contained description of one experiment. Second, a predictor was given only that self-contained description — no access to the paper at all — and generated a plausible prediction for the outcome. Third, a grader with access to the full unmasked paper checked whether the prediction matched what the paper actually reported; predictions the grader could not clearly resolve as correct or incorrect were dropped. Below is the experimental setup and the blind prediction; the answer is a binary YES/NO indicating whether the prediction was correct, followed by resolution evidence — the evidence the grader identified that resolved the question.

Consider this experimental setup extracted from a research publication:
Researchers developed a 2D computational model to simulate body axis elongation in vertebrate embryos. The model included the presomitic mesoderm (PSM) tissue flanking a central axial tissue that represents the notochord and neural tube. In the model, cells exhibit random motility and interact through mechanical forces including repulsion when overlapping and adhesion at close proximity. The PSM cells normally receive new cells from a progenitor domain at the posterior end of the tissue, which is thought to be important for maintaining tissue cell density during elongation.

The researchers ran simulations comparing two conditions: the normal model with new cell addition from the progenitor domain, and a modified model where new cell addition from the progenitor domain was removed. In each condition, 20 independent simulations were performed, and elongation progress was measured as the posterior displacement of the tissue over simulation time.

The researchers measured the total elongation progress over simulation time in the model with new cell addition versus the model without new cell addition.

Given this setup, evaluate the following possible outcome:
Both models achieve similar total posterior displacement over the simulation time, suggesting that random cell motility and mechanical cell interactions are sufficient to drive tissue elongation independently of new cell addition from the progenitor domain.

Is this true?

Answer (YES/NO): NO